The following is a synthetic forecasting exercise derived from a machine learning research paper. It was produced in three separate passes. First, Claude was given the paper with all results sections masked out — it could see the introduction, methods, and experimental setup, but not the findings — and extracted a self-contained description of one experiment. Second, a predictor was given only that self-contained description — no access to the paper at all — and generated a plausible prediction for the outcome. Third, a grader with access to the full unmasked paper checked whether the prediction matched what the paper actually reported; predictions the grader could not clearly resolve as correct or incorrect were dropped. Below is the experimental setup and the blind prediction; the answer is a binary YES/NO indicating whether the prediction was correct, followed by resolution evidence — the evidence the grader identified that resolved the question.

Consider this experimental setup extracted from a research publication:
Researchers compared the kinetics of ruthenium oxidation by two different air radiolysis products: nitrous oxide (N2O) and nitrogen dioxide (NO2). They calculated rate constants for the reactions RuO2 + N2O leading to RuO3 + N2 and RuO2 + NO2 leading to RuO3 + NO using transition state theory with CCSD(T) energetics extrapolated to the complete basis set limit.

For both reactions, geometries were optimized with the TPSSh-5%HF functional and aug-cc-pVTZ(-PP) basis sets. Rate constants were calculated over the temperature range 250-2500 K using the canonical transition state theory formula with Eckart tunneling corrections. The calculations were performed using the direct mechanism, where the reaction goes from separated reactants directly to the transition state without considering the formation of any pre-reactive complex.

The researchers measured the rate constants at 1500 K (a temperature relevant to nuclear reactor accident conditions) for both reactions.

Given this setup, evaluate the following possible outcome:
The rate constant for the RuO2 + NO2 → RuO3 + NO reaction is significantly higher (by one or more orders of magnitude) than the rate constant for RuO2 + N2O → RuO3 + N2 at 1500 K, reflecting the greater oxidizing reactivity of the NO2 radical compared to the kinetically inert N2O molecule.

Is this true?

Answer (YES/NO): NO